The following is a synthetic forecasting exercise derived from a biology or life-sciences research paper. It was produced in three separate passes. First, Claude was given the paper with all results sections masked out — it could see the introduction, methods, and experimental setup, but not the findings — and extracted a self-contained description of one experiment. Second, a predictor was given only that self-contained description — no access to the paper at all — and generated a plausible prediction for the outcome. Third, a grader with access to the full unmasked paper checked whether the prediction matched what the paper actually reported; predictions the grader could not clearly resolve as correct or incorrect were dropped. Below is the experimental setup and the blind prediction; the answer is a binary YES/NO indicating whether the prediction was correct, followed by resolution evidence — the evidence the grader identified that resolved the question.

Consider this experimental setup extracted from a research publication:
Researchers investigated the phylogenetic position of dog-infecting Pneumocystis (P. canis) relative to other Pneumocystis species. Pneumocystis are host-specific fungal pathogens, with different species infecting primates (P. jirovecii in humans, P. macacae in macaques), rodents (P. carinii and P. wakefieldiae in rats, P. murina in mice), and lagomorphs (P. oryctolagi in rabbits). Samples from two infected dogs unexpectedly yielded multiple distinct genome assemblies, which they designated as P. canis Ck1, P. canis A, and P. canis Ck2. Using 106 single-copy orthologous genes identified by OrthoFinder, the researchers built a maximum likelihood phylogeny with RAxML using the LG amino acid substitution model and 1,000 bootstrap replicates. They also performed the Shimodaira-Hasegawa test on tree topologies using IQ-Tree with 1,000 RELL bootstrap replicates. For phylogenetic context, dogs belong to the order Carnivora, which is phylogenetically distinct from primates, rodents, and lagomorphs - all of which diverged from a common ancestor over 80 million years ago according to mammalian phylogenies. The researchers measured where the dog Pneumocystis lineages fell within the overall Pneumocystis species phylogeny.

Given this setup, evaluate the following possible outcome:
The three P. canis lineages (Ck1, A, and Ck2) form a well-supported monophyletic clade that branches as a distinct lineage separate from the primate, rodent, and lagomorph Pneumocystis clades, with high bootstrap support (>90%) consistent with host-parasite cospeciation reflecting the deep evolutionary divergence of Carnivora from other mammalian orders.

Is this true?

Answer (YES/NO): NO